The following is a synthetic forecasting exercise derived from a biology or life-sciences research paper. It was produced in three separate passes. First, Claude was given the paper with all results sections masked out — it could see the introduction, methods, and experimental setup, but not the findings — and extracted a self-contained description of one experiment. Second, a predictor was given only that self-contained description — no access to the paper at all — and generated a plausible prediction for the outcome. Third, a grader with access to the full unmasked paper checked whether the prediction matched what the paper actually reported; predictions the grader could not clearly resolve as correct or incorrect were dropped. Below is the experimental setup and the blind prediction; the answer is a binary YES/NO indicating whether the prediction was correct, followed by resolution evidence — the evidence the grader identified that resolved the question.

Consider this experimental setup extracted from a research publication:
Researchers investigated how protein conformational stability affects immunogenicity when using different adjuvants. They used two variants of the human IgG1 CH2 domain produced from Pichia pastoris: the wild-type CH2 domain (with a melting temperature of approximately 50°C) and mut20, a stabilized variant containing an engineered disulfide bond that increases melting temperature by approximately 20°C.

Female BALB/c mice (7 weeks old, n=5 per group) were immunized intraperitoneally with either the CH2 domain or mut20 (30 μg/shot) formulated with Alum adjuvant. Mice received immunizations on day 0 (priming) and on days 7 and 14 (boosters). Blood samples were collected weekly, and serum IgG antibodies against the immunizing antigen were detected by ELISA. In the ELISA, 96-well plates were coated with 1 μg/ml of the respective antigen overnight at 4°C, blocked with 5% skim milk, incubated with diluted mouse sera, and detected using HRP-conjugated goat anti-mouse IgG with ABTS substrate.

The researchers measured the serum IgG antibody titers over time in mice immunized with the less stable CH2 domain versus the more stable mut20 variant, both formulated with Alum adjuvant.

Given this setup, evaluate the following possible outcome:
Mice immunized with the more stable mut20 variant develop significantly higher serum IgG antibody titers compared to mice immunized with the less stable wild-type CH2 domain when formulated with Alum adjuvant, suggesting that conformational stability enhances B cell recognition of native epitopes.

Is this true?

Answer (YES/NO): NO